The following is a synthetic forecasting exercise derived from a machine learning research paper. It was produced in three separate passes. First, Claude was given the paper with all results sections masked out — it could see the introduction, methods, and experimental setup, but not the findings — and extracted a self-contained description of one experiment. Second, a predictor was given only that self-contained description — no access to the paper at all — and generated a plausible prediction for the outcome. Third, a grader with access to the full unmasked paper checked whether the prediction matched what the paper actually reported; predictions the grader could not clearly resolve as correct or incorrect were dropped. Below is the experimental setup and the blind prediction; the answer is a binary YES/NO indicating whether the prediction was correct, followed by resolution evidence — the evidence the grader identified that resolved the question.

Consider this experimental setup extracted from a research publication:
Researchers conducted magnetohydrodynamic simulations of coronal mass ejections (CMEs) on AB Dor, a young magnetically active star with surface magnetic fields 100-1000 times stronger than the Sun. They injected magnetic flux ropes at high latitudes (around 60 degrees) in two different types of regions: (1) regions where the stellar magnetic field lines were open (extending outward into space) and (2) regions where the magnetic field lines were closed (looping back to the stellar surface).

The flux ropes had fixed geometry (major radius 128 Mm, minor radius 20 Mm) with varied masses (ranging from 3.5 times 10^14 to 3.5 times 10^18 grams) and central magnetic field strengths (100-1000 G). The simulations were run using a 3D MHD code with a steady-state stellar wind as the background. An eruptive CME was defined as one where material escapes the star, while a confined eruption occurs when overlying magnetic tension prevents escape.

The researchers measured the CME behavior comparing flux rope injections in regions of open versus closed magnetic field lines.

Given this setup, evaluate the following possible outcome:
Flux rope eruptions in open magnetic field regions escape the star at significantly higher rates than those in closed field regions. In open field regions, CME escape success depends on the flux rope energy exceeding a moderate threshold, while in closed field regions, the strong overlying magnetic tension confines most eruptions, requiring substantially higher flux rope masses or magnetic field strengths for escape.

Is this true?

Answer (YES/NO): YES